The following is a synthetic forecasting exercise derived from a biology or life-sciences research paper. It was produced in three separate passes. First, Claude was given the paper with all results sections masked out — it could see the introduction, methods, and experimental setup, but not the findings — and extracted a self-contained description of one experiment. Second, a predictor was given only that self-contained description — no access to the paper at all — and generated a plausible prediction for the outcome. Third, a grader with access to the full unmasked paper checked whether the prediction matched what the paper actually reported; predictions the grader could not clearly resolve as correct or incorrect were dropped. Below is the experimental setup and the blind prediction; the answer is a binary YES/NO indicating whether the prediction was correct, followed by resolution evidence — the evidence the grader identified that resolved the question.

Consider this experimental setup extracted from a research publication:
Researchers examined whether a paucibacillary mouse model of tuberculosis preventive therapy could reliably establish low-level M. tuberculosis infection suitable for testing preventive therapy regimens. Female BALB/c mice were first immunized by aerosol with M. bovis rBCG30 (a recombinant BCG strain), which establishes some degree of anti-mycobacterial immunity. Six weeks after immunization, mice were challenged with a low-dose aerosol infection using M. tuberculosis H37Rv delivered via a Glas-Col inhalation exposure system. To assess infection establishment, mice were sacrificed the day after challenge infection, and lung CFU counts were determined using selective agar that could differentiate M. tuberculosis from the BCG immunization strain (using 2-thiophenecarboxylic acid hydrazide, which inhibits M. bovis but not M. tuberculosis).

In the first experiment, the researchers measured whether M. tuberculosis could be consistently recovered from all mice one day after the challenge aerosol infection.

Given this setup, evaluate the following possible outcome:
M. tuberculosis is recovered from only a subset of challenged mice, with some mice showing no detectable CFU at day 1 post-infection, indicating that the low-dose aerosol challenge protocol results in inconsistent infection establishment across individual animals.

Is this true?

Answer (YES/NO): NO